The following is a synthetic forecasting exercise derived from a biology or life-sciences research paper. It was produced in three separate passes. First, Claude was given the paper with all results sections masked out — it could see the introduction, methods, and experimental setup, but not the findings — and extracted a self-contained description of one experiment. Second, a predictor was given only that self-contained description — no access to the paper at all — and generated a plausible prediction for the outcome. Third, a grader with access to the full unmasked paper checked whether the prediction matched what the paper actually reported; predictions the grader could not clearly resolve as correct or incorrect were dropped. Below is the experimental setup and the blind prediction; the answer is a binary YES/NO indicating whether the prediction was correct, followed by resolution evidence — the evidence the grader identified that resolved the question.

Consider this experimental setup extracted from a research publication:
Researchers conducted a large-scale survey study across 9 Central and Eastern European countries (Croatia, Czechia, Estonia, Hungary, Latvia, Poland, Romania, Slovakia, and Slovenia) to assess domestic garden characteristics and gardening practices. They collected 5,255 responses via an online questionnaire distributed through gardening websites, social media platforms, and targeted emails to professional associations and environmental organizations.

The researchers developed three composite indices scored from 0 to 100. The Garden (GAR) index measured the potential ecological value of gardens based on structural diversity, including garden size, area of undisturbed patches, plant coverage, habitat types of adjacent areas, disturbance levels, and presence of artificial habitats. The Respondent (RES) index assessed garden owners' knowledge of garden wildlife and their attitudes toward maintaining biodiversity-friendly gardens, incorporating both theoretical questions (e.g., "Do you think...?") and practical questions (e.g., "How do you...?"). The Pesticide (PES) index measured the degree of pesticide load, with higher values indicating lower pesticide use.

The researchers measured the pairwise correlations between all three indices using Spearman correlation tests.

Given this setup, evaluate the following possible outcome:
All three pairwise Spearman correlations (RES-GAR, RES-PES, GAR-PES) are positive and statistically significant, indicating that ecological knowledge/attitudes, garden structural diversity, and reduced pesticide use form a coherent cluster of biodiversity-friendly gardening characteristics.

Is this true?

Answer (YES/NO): NO